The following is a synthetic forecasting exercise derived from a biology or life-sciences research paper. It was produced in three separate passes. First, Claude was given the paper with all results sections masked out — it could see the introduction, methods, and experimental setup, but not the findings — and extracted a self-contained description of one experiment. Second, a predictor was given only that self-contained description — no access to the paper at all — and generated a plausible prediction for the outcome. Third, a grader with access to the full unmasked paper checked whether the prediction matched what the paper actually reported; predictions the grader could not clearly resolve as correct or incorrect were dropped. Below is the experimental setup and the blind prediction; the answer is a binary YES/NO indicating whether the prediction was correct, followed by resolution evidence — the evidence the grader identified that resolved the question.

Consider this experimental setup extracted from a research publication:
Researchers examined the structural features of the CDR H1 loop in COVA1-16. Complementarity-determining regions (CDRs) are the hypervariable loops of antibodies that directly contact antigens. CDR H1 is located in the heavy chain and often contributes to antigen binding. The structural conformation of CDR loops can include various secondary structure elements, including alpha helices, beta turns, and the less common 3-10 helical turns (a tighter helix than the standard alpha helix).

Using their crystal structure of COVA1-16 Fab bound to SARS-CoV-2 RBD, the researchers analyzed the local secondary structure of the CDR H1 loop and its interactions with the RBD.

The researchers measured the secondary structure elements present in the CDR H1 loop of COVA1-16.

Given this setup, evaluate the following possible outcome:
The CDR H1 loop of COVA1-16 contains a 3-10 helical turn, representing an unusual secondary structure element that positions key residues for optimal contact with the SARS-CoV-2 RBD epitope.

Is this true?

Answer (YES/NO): YES